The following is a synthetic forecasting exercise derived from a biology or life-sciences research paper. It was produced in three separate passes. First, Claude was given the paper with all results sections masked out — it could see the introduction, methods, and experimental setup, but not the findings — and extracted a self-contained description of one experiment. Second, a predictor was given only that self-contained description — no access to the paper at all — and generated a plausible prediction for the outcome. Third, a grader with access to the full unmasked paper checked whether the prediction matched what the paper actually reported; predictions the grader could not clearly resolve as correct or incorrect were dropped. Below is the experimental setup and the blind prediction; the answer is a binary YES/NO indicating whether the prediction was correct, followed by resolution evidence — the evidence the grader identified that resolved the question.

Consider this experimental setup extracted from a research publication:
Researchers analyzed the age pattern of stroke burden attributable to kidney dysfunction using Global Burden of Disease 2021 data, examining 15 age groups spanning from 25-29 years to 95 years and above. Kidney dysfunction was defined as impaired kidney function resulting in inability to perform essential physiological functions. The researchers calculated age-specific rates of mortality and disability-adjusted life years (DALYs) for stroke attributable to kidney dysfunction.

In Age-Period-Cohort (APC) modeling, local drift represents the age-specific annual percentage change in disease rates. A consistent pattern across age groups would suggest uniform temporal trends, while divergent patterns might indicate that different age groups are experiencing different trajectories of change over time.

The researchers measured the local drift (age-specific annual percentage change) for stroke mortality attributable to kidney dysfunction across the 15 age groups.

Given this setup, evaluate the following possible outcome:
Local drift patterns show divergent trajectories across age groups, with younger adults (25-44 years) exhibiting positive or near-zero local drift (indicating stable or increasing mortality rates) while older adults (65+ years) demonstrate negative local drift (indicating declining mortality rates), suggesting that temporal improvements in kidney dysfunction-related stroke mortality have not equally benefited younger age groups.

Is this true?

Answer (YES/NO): NO